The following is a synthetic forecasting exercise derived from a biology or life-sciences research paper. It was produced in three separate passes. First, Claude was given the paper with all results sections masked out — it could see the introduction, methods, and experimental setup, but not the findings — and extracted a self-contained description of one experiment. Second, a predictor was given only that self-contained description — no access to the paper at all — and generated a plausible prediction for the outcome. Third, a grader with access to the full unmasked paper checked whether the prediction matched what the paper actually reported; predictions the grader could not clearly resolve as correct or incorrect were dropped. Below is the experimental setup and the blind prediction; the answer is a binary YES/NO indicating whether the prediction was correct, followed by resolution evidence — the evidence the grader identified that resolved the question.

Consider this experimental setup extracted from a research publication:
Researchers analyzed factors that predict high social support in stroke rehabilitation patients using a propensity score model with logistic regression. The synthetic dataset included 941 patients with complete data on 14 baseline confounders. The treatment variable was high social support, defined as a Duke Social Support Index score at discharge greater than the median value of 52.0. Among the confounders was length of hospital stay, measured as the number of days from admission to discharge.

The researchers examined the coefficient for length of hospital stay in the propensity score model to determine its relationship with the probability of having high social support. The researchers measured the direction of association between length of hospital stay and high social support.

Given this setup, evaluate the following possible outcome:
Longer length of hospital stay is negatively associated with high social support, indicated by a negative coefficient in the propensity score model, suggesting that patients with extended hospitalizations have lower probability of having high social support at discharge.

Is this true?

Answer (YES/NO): YES